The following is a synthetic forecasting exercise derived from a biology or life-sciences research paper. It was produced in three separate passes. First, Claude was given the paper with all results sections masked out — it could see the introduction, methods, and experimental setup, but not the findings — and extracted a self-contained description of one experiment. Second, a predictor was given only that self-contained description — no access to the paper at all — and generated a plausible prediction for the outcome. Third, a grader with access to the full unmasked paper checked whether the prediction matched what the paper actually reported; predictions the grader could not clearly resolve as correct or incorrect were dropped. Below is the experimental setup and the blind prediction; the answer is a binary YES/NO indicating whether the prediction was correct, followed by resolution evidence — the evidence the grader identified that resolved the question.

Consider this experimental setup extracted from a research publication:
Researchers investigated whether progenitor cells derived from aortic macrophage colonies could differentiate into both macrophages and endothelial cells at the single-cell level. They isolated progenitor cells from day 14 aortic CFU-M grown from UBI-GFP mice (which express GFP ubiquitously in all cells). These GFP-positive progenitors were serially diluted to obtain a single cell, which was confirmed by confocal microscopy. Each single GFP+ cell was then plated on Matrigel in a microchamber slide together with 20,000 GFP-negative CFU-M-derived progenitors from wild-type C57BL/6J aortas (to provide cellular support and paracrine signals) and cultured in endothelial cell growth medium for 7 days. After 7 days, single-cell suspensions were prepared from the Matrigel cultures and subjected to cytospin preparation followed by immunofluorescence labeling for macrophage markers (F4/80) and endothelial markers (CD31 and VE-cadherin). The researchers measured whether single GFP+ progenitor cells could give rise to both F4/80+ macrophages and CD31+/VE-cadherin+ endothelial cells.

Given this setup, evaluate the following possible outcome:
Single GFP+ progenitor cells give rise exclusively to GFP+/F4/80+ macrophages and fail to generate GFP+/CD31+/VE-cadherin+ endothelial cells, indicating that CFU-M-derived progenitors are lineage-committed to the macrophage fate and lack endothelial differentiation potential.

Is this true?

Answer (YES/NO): NO